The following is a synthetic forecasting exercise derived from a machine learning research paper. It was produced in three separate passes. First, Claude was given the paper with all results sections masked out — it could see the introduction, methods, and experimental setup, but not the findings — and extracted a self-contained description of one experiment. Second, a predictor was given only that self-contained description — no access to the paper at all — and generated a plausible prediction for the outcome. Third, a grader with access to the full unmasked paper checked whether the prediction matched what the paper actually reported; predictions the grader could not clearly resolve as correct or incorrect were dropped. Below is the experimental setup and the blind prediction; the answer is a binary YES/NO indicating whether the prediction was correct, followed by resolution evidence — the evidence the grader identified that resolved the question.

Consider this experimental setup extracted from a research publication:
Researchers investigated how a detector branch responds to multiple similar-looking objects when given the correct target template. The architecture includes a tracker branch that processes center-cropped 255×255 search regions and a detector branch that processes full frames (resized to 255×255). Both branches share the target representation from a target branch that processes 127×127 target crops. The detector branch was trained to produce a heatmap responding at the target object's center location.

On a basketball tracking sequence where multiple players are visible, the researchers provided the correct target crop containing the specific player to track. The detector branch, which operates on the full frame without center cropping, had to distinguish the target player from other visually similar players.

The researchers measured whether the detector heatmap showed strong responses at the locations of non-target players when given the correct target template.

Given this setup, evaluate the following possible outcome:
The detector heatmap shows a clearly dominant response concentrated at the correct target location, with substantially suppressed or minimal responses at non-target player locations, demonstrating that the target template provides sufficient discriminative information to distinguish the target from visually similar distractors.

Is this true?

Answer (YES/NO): NO